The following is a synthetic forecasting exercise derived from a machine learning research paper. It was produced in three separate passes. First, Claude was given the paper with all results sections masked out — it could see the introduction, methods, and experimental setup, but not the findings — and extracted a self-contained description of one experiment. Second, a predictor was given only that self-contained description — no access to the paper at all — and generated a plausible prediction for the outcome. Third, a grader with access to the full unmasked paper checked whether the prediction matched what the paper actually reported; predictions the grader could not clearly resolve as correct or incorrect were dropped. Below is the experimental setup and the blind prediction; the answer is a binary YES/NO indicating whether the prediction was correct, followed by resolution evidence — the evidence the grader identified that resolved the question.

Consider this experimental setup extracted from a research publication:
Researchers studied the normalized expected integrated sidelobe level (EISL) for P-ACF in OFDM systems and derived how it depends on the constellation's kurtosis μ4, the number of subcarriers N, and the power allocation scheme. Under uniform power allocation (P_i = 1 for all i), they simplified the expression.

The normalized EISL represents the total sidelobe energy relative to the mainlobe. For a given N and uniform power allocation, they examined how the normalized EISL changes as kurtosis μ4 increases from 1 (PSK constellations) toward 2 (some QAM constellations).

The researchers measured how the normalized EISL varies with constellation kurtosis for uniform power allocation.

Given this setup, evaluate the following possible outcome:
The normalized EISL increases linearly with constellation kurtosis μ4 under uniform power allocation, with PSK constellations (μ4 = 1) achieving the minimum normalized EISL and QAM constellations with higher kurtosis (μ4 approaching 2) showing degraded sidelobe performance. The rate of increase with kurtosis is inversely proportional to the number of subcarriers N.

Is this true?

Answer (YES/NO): NO